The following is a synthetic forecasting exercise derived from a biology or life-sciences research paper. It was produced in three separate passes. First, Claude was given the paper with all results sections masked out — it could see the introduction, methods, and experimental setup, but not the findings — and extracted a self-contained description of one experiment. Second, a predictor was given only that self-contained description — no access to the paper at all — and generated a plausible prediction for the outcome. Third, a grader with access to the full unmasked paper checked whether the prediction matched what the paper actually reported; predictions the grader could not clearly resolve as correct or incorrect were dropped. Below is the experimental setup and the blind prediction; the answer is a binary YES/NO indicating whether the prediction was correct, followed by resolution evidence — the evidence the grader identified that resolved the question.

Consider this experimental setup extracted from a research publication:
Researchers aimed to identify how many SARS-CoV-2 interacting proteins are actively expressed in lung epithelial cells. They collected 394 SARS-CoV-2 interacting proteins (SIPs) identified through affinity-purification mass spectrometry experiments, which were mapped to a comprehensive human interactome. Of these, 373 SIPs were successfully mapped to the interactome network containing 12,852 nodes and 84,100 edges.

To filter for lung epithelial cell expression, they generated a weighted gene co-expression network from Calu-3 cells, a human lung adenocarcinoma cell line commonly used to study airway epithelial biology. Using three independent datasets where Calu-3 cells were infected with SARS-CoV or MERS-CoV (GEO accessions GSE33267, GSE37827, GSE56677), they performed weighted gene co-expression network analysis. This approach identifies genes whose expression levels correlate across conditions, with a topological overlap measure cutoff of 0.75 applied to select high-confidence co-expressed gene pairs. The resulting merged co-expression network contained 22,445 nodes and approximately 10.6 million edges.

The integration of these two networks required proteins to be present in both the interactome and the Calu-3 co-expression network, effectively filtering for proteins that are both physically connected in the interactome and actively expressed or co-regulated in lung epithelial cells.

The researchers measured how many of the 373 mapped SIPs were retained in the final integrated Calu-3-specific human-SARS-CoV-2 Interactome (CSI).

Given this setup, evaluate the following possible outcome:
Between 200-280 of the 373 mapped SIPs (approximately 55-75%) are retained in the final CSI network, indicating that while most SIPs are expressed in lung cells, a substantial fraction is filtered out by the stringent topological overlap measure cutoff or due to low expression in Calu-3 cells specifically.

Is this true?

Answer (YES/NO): YES